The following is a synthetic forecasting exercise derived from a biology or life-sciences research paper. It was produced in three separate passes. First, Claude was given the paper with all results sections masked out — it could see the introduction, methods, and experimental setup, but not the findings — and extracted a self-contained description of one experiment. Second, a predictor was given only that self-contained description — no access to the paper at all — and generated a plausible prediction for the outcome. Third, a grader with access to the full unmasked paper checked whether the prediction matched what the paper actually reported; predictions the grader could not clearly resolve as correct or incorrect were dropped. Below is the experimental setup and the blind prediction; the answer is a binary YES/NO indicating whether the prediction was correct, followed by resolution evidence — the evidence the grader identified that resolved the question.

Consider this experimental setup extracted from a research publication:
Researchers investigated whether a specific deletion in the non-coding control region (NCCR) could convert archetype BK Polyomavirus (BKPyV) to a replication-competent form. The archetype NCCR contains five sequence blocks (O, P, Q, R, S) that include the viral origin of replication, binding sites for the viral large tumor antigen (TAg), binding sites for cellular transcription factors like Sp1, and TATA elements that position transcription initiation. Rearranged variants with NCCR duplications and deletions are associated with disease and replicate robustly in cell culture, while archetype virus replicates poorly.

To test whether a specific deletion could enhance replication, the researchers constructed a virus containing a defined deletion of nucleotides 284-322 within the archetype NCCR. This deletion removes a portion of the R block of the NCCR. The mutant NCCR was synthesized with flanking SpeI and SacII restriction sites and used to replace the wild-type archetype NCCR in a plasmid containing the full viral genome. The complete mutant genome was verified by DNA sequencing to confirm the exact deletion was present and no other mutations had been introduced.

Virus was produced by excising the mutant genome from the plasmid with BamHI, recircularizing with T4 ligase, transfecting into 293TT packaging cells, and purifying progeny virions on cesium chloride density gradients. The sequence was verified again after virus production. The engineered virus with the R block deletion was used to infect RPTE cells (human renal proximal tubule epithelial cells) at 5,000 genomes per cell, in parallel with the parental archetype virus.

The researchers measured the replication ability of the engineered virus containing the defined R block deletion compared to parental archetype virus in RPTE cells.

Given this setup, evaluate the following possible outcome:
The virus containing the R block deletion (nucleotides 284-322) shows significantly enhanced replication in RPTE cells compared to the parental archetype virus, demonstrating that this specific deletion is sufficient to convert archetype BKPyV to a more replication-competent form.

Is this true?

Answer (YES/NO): YES